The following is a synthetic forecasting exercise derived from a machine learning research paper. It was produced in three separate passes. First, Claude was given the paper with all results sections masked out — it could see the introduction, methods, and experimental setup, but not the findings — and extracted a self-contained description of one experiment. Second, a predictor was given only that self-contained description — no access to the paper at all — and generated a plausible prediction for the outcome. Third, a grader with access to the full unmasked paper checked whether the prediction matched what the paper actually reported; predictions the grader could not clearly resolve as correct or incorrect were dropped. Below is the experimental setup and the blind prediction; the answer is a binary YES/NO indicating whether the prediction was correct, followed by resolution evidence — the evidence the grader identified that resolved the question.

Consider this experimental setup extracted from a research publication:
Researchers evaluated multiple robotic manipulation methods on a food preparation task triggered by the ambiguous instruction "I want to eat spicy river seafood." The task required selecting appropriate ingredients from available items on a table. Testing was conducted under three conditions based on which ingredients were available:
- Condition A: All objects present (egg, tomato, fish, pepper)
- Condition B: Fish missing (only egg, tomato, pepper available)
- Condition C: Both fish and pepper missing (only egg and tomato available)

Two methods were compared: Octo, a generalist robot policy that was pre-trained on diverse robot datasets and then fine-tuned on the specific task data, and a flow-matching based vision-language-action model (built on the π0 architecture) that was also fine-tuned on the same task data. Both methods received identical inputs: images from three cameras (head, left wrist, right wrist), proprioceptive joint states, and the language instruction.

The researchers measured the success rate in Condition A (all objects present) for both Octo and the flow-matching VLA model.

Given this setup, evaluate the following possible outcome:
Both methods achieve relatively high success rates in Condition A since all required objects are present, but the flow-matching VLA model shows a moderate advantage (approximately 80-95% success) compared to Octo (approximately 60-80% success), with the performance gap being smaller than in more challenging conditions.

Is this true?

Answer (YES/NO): NO